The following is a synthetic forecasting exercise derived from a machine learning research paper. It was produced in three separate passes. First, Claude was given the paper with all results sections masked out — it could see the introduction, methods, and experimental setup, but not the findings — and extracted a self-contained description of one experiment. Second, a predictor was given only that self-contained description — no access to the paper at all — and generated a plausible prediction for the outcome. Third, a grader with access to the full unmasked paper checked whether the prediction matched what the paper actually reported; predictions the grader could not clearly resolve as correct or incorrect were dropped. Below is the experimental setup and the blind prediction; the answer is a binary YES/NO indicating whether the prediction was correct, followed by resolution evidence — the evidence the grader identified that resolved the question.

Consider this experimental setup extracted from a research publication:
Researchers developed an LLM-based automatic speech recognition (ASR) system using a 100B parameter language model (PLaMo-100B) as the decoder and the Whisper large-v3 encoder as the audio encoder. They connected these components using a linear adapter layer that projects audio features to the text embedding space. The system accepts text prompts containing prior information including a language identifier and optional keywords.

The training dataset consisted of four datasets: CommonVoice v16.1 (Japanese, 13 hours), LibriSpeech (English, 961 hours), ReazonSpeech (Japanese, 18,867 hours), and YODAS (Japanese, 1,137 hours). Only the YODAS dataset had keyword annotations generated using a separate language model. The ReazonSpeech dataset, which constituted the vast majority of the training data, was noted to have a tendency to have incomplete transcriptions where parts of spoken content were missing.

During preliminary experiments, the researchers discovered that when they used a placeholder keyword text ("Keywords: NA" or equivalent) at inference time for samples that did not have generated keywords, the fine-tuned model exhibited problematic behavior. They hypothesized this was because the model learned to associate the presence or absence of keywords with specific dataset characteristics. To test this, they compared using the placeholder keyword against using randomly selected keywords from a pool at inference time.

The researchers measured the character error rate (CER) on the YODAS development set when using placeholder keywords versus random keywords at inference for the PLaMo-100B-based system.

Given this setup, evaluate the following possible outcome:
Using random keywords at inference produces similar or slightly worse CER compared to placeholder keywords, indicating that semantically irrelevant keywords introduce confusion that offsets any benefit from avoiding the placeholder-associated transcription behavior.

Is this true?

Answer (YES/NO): NO